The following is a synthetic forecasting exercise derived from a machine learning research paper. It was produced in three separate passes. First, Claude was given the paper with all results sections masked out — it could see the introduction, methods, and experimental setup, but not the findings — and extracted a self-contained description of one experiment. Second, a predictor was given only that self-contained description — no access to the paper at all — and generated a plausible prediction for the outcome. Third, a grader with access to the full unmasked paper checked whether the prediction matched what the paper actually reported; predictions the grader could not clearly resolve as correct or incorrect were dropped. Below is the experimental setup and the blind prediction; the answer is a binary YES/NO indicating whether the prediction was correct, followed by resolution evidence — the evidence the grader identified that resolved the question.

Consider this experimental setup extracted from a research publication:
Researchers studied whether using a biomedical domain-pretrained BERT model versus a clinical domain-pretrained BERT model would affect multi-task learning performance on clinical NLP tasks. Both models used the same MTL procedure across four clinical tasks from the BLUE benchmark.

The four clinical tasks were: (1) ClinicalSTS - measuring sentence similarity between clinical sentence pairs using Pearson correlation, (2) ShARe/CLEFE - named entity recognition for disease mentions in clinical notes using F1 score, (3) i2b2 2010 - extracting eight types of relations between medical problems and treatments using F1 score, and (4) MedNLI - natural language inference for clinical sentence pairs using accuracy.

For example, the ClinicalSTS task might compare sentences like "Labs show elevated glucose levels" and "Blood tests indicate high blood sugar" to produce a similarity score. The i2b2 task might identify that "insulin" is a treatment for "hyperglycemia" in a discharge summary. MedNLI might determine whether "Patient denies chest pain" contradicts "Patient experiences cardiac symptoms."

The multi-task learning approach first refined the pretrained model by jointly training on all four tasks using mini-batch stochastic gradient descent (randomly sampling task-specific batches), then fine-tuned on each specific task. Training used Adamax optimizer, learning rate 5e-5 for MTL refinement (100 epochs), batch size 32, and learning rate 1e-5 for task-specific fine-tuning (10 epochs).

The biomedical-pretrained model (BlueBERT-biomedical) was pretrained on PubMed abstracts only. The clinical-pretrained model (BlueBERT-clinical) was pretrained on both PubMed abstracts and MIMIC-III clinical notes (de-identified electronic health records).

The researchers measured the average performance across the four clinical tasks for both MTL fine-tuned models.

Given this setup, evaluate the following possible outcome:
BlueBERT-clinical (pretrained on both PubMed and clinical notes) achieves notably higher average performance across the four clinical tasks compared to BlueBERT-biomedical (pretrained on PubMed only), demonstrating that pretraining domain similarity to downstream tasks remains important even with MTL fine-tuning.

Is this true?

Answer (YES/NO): YES